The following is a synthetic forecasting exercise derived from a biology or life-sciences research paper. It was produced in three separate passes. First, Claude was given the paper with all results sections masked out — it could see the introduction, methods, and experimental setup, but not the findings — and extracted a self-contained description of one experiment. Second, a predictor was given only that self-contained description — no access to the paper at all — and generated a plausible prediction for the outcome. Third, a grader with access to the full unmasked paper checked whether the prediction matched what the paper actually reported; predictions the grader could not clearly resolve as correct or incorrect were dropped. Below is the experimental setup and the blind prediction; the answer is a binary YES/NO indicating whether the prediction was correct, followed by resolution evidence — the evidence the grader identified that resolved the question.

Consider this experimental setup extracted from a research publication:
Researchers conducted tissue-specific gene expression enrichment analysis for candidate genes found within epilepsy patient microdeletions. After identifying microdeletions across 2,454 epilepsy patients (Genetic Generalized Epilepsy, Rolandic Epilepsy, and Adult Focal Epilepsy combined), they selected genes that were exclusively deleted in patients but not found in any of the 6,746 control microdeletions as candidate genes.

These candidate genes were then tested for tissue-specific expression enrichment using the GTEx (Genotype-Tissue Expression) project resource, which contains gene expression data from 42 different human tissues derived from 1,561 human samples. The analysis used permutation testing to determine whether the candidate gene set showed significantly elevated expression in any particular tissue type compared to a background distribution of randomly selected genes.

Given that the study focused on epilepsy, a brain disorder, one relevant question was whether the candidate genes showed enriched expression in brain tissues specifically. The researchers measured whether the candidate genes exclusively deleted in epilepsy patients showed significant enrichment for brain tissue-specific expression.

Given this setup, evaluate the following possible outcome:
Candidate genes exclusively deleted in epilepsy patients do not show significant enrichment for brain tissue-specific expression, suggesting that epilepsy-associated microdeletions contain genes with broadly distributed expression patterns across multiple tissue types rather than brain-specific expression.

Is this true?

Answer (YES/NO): NO